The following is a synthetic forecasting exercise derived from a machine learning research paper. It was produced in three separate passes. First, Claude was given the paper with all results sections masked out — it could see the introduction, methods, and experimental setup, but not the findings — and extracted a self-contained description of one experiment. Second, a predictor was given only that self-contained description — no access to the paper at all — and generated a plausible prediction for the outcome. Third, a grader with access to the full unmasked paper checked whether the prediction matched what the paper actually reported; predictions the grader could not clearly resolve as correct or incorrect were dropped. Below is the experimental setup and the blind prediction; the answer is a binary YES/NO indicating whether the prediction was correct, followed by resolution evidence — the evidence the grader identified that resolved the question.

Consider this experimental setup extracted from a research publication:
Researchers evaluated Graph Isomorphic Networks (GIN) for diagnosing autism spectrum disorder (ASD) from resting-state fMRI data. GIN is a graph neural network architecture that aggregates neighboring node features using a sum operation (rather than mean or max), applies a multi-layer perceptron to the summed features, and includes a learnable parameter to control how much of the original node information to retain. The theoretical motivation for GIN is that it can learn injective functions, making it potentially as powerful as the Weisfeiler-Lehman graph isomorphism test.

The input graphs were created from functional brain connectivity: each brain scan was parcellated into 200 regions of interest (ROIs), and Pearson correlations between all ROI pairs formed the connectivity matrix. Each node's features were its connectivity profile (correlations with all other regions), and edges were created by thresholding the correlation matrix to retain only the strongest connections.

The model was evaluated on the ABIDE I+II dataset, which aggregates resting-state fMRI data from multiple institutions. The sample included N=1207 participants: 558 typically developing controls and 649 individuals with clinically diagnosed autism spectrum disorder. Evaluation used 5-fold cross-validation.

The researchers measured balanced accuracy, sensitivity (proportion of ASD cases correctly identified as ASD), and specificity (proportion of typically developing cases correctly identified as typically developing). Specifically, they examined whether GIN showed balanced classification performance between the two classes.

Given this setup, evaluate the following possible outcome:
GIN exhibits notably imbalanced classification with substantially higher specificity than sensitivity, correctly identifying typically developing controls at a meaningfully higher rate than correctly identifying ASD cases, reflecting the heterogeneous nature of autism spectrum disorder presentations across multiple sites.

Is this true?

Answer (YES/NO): NO